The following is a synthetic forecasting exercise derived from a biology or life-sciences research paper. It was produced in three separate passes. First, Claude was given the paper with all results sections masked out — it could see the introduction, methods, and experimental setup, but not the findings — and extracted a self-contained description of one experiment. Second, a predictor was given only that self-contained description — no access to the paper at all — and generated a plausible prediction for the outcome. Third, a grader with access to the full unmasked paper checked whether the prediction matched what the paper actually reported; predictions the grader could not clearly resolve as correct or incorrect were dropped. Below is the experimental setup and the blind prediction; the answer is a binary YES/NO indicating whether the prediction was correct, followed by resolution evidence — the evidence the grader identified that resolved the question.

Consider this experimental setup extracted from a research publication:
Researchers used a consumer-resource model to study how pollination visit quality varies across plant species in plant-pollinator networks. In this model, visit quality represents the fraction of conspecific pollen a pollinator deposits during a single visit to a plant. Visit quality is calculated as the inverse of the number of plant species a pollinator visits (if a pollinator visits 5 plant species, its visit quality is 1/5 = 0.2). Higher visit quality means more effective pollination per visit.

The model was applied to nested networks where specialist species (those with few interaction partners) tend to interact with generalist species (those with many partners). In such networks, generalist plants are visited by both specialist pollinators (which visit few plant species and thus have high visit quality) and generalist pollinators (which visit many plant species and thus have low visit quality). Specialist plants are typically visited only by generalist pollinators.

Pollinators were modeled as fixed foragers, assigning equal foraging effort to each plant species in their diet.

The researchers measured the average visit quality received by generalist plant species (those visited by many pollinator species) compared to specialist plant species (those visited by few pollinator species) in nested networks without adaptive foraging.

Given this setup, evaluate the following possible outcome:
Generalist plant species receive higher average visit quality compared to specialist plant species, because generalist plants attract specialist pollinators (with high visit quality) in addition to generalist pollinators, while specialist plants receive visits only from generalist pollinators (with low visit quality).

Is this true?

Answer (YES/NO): YES